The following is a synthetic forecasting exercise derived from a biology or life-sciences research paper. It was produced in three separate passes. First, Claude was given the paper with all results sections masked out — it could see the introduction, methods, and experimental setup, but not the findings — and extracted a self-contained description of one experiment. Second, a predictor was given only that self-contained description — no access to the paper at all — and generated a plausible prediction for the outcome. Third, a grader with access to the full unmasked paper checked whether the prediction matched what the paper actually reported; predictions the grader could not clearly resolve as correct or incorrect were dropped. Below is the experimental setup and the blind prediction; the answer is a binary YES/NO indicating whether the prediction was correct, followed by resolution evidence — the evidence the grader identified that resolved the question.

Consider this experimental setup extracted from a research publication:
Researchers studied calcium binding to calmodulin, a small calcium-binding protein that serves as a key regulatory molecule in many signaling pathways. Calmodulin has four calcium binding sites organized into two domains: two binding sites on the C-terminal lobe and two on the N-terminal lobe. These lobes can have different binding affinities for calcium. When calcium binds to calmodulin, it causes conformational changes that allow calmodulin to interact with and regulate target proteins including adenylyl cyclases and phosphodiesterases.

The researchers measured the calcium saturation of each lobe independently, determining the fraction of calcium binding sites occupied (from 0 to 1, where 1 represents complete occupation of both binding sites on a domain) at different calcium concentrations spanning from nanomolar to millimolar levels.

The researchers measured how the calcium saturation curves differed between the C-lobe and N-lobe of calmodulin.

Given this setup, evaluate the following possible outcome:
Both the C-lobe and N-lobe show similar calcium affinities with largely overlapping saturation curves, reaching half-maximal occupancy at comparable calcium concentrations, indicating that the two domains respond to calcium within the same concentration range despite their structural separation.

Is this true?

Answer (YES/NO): NO